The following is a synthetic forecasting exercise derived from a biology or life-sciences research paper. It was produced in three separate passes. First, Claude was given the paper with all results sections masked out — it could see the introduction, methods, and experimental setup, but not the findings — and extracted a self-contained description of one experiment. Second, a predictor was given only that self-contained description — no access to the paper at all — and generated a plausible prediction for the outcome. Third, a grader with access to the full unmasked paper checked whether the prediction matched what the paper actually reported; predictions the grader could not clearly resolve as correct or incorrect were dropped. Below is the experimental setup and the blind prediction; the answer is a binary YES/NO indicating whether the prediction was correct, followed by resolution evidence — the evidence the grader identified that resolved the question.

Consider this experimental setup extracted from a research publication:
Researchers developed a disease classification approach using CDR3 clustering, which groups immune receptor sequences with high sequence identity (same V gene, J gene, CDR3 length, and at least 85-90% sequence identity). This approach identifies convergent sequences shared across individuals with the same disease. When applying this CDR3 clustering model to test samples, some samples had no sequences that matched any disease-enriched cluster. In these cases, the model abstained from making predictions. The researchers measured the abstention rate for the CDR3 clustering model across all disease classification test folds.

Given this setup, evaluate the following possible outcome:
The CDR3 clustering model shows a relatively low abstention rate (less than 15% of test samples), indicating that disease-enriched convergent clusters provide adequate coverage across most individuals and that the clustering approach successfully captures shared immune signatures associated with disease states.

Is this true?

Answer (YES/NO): YES